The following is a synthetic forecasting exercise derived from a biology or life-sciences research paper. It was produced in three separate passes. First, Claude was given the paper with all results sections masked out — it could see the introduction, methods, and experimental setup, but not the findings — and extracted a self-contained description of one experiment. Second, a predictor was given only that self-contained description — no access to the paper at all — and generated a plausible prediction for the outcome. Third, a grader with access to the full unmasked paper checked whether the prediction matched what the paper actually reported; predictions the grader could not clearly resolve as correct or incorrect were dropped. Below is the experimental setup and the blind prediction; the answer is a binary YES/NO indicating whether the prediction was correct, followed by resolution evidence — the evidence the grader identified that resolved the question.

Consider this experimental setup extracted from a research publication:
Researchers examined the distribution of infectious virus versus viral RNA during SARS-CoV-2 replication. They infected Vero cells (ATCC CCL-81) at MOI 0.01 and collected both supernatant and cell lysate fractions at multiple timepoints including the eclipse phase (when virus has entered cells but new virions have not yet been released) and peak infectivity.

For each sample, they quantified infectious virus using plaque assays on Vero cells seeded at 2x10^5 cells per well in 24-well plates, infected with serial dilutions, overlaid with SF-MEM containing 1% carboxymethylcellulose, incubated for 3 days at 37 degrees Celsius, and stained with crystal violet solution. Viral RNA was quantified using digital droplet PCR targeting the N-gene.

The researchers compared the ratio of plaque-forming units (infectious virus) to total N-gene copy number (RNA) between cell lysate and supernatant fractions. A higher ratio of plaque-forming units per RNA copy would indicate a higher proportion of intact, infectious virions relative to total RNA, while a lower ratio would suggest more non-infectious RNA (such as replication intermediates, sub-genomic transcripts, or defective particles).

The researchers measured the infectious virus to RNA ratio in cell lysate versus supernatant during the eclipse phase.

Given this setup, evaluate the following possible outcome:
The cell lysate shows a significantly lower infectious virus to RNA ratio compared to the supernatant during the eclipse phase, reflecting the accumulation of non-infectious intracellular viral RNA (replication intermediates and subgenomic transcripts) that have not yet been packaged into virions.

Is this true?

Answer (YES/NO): NO